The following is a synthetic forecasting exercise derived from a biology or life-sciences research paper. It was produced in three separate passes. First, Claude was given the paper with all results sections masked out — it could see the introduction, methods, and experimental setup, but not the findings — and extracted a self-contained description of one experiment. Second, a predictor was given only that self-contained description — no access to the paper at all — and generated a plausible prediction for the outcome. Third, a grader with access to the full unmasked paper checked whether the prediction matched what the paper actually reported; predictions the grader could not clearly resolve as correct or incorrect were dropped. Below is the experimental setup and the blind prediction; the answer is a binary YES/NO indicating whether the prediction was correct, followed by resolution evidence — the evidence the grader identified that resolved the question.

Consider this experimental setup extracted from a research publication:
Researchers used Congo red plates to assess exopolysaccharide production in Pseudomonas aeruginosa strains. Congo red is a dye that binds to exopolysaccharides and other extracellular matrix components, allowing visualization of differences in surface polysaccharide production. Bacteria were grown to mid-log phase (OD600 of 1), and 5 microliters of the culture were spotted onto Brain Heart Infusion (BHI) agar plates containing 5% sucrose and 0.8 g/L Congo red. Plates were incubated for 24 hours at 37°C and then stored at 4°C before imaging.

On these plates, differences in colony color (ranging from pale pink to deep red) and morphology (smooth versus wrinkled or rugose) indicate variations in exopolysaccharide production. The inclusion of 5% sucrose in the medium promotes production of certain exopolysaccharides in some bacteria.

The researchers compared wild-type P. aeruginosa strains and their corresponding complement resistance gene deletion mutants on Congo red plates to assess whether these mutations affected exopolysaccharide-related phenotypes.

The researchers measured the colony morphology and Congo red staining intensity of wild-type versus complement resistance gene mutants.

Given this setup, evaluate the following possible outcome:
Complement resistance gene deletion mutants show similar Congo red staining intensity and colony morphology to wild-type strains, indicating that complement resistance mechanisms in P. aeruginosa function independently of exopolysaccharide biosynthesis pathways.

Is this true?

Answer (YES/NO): NO